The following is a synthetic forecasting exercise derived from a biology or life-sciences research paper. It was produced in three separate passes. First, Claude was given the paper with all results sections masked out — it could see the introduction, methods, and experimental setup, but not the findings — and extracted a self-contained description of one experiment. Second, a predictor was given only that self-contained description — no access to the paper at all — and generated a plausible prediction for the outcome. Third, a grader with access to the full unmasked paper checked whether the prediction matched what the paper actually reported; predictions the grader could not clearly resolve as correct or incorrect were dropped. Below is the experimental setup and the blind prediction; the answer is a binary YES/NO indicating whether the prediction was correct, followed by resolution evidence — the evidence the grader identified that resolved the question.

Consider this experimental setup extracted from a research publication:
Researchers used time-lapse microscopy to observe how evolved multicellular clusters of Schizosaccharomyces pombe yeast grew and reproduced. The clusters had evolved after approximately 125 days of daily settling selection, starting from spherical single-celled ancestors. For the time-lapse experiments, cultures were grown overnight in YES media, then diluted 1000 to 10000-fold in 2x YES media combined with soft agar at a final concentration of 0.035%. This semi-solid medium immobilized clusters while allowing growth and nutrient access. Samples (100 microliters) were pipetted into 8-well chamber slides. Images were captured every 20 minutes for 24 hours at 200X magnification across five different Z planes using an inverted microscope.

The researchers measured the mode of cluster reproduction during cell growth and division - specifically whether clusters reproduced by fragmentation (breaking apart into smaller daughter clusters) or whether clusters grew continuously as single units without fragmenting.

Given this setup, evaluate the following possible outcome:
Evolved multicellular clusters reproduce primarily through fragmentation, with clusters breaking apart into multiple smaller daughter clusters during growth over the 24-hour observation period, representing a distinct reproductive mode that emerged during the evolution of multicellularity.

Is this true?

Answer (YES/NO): YES